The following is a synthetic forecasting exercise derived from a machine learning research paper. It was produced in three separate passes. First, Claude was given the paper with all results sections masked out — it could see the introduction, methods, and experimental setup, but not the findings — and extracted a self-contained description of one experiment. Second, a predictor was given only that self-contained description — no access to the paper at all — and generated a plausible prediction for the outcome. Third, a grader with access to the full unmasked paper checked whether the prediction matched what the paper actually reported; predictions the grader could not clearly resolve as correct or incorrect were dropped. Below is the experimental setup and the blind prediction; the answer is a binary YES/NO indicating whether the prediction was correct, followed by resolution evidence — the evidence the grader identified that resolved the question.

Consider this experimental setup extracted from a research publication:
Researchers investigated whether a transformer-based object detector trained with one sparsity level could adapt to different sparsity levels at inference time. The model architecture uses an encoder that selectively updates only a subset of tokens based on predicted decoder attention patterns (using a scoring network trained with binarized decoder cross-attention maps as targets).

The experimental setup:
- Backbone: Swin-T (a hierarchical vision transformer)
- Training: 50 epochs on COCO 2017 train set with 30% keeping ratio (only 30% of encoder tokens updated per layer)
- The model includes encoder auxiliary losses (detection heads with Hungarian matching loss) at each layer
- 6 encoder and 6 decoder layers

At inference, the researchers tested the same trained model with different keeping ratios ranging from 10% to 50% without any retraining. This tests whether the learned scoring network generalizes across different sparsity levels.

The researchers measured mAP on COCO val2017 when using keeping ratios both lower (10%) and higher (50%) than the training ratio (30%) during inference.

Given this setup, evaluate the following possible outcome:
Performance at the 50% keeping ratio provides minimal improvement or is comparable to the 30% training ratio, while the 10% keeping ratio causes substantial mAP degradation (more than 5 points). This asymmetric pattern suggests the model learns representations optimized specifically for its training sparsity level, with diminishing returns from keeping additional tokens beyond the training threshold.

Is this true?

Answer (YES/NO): NO